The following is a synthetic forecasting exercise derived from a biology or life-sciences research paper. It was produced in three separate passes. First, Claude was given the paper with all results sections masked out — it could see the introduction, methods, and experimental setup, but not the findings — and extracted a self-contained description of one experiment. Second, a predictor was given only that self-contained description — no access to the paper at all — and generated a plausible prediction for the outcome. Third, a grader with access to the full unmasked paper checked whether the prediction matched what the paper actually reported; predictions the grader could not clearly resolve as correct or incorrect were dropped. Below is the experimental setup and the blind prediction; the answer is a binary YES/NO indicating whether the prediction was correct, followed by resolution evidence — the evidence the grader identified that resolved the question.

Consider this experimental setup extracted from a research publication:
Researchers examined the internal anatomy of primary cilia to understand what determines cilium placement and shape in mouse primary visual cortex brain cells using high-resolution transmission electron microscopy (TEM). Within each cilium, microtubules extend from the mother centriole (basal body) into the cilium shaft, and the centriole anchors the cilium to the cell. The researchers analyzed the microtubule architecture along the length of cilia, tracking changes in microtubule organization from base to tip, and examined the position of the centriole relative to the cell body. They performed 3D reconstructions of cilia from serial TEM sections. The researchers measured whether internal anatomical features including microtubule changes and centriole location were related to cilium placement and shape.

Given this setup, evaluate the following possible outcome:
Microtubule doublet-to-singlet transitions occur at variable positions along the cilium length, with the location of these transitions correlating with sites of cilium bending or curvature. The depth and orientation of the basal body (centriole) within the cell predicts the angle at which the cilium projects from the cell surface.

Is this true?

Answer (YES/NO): YES